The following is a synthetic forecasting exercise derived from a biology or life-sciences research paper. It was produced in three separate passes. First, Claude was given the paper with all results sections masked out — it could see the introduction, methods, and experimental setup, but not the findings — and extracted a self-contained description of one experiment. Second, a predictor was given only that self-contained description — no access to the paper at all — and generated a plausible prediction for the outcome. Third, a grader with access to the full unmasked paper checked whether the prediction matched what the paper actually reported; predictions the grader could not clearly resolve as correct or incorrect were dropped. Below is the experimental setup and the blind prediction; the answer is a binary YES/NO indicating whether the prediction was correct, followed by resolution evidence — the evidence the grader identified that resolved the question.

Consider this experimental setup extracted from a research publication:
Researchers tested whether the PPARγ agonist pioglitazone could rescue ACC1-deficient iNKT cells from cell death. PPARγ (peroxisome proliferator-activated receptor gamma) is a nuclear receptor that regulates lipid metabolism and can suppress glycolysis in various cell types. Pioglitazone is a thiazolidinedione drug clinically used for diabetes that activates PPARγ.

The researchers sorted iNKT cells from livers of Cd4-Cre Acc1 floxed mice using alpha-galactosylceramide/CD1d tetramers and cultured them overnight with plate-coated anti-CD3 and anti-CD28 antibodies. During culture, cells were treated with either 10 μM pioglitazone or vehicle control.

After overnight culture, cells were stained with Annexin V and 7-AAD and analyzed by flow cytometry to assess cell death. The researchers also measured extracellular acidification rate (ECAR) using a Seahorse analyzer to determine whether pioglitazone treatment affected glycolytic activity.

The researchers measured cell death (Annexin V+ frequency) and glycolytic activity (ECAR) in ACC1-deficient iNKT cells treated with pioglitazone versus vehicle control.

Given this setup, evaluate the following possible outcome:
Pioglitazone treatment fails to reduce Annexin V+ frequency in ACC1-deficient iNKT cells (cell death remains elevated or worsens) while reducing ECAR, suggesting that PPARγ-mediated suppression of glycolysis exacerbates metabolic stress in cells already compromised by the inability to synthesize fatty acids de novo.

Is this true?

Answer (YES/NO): NO